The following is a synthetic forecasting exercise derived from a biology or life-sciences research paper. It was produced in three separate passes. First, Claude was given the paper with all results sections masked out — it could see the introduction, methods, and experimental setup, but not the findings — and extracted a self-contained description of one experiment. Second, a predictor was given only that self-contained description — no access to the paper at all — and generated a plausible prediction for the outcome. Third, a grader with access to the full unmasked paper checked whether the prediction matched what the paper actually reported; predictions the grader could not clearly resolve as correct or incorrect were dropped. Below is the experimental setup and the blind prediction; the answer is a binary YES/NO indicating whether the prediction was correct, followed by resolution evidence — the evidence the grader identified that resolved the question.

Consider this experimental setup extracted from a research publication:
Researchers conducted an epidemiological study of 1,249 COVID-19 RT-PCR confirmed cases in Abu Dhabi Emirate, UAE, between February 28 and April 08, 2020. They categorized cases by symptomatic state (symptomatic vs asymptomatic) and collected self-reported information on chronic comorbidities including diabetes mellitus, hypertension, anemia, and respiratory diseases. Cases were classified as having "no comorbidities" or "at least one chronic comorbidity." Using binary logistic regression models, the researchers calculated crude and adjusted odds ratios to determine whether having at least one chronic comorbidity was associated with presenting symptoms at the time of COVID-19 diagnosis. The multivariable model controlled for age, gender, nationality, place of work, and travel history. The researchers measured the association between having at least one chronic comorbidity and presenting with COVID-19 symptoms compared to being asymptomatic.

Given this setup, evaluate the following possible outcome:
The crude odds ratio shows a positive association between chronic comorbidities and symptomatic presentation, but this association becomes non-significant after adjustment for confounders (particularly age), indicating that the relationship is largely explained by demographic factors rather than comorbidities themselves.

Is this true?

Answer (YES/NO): NO